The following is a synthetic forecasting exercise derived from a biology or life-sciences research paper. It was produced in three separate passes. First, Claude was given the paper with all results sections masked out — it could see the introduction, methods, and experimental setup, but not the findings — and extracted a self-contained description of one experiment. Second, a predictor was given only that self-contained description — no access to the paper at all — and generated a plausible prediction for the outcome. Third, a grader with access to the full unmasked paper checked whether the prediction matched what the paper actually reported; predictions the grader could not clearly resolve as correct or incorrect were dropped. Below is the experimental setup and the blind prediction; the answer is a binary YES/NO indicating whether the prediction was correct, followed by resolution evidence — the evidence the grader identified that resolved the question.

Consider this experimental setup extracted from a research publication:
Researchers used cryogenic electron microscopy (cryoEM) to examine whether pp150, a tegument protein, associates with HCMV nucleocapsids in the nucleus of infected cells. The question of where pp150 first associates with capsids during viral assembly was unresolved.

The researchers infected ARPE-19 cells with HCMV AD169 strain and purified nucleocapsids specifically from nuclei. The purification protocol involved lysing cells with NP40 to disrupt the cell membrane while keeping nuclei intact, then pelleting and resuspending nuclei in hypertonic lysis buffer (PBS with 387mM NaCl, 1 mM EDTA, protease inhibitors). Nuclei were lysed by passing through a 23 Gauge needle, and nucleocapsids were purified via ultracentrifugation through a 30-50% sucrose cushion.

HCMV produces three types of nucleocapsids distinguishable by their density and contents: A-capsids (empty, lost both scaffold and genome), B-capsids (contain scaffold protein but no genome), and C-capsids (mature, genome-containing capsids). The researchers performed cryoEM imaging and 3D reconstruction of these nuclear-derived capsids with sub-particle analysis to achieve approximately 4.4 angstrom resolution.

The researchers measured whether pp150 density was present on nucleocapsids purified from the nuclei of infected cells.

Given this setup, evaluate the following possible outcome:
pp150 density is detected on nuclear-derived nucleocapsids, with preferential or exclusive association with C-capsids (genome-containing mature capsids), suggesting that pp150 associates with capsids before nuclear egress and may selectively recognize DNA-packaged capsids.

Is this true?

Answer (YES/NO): NO